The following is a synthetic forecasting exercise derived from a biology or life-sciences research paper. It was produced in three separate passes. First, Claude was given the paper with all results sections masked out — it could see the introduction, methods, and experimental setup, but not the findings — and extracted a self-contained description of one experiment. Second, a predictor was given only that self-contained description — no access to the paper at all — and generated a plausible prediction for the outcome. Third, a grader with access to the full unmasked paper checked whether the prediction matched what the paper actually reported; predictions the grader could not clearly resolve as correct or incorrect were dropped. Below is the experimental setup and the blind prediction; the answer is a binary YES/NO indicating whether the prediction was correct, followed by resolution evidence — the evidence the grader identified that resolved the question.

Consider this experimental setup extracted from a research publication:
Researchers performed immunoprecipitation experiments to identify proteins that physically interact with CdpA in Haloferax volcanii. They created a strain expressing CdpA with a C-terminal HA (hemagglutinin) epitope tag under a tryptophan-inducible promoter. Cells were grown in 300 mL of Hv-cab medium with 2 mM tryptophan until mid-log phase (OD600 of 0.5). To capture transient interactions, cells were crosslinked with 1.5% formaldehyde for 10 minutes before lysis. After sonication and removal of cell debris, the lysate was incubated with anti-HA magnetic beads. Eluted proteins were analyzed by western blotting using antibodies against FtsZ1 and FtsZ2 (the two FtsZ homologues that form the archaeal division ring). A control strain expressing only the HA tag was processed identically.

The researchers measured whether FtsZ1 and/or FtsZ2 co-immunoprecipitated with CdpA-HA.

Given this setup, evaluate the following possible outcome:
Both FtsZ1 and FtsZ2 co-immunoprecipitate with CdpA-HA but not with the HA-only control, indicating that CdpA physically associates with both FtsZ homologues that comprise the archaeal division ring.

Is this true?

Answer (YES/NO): NO